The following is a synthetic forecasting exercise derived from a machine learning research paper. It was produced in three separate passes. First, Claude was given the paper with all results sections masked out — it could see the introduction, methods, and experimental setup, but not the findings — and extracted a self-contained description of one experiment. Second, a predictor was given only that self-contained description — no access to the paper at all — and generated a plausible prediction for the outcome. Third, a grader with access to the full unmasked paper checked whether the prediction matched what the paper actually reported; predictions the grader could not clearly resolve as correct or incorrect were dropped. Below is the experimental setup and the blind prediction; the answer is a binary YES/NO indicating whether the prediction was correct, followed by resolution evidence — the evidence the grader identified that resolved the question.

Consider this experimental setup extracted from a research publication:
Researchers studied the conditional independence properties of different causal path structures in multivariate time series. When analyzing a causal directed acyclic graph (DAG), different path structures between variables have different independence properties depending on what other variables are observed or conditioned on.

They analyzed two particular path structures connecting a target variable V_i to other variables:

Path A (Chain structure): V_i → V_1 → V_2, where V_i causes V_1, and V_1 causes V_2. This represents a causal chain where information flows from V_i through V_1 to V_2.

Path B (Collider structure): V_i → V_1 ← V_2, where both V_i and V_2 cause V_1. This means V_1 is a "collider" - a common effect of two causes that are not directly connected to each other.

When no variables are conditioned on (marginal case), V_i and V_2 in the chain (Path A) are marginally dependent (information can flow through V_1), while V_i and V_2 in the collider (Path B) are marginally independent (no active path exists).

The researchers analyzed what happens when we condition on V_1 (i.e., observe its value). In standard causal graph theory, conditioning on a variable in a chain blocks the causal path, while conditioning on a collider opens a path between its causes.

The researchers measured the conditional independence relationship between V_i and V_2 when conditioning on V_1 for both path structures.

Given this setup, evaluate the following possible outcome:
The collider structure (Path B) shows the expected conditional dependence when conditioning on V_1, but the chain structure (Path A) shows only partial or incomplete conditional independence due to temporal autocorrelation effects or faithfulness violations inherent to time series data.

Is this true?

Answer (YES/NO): NO